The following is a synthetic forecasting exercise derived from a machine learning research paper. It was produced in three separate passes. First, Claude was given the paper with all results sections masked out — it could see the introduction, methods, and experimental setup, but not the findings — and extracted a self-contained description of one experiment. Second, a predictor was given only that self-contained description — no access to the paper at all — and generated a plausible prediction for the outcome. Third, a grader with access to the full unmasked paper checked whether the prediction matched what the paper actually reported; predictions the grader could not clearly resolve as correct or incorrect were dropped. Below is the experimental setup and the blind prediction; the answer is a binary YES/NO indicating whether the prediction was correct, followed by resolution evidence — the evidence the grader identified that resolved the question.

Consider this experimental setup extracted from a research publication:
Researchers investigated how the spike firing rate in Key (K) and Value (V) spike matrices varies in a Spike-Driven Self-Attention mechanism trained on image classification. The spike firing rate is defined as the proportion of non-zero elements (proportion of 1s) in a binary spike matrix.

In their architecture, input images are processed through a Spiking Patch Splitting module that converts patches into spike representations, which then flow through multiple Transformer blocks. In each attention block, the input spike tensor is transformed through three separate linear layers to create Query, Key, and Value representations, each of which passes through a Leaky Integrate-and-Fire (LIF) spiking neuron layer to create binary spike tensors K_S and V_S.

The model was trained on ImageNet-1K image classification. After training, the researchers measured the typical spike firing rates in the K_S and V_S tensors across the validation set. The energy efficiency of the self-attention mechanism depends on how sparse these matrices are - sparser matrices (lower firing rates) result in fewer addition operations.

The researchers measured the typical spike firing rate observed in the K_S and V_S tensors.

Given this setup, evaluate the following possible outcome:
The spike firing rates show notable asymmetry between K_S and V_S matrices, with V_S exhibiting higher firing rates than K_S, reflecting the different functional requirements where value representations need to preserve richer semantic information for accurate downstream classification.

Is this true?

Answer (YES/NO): YES